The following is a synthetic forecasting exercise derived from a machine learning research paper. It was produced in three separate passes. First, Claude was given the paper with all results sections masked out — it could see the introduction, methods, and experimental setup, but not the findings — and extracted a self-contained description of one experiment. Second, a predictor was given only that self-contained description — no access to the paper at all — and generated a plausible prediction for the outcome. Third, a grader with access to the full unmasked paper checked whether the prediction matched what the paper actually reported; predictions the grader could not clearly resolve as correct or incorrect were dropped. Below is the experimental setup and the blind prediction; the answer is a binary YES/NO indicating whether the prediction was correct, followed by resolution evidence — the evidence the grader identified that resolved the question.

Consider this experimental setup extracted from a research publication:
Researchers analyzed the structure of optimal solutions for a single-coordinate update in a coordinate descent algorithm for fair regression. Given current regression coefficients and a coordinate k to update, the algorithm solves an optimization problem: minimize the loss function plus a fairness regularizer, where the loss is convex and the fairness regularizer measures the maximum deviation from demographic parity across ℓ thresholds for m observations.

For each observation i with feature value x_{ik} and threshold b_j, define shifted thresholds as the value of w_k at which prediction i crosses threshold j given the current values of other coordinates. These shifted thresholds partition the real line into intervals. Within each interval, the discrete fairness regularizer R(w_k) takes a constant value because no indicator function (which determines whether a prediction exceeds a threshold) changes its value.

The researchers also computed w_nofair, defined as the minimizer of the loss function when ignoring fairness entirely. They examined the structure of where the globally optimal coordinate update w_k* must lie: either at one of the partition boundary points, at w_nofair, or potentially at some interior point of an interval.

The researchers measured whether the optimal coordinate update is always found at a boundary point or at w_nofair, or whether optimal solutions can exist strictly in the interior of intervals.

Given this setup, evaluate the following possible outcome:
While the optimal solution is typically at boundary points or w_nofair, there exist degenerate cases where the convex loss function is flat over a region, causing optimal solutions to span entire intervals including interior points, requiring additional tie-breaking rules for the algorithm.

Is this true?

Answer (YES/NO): NO